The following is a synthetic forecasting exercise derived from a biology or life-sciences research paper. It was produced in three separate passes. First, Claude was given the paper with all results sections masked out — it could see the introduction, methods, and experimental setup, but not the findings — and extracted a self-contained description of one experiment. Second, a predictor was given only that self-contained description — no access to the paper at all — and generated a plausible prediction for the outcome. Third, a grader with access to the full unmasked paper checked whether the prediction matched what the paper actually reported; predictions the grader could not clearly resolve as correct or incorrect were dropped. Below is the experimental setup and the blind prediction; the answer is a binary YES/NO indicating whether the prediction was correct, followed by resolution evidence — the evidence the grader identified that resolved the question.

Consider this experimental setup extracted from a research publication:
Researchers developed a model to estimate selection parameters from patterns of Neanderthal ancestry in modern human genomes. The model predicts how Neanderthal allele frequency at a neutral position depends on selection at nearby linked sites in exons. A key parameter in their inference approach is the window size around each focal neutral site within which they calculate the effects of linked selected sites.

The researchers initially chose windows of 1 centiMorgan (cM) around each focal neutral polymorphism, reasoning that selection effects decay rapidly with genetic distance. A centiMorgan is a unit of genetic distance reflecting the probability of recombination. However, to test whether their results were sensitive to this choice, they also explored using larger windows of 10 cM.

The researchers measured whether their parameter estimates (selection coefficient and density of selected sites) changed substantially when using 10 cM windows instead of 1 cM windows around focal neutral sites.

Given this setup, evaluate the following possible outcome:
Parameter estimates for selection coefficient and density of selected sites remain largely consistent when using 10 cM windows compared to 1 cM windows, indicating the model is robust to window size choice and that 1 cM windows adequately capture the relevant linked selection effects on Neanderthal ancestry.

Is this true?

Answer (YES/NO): YES